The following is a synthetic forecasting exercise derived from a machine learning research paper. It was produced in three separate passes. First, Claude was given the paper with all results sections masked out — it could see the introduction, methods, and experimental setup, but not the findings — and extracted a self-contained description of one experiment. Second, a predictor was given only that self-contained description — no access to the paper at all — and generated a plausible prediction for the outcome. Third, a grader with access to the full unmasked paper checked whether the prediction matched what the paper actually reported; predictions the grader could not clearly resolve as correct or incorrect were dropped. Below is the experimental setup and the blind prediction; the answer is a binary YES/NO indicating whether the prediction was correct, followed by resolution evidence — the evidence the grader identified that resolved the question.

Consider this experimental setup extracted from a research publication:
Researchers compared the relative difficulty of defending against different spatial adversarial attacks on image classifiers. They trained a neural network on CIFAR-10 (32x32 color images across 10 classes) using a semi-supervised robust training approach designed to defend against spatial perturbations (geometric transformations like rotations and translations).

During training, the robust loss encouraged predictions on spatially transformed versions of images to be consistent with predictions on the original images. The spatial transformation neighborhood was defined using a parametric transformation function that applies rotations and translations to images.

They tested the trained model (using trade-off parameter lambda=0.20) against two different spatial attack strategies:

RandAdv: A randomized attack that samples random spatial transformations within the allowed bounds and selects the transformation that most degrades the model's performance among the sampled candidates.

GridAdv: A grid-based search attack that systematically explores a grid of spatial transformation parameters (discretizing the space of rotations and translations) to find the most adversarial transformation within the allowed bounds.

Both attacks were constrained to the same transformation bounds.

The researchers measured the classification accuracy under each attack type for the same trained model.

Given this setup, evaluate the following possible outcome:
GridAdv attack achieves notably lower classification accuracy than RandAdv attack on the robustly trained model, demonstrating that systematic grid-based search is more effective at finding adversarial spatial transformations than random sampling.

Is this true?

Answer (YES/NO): YES